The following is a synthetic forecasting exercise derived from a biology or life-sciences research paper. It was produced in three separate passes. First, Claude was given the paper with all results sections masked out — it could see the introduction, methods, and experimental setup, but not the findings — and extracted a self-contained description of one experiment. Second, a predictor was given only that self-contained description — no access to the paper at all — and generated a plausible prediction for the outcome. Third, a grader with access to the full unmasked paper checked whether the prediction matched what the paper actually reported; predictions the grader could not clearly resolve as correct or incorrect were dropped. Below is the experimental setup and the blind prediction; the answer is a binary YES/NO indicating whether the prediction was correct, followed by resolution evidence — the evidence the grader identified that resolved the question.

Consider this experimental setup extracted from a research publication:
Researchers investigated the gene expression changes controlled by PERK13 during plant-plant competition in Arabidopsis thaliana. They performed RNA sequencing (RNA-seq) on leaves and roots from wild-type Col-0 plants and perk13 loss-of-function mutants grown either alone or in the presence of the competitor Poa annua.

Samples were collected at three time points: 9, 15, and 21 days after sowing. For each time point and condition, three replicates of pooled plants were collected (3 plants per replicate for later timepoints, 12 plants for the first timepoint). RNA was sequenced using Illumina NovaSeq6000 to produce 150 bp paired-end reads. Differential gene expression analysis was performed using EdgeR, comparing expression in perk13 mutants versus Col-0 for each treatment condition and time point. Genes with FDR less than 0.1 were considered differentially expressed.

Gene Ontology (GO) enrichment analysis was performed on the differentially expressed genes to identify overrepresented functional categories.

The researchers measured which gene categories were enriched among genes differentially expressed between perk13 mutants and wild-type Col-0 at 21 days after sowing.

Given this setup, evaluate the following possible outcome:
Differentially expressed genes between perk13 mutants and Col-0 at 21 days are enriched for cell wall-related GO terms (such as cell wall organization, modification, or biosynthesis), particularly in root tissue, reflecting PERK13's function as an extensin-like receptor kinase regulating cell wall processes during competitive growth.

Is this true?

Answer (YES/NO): NO